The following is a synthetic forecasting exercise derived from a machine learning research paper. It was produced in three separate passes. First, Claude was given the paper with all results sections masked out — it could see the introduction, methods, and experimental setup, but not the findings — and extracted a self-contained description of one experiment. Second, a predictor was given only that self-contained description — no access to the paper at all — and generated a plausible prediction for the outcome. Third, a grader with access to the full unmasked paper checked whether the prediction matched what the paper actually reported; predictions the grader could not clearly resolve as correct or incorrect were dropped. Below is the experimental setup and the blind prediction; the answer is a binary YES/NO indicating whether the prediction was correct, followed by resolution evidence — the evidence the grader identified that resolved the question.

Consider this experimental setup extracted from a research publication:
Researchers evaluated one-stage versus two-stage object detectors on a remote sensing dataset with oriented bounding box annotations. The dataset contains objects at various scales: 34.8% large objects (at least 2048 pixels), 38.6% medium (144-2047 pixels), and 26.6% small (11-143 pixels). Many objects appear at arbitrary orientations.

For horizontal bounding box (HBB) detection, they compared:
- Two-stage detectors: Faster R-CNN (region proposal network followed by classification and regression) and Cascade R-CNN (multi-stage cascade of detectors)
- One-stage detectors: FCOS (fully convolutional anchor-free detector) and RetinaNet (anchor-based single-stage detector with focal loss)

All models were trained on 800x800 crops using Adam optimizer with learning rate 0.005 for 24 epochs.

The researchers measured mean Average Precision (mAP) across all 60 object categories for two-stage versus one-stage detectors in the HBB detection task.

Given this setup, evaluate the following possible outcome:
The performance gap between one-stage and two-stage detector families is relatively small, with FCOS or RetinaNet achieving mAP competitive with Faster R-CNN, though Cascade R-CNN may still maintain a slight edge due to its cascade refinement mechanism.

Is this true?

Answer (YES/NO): NO